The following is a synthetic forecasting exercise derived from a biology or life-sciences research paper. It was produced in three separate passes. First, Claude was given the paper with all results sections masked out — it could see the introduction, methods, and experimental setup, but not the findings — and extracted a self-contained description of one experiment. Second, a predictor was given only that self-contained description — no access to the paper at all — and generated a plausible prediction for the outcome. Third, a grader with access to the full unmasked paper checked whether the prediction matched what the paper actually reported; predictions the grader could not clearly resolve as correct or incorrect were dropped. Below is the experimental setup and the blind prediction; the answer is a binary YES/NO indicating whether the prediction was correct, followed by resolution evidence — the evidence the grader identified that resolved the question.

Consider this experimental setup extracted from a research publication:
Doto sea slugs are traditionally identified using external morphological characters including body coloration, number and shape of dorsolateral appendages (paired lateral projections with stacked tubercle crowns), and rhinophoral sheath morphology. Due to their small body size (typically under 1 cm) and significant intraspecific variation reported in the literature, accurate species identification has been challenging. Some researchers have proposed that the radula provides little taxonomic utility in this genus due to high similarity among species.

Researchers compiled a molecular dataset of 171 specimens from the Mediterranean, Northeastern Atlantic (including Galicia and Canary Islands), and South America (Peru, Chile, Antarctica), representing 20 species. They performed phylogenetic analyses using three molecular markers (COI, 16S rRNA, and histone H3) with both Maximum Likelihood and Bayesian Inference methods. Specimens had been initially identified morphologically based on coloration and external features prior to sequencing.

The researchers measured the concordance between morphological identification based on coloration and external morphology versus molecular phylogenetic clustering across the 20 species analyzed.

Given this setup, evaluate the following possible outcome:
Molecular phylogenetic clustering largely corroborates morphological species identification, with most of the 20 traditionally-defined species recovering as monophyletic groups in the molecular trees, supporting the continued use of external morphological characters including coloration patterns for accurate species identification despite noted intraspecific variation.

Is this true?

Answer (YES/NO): NO